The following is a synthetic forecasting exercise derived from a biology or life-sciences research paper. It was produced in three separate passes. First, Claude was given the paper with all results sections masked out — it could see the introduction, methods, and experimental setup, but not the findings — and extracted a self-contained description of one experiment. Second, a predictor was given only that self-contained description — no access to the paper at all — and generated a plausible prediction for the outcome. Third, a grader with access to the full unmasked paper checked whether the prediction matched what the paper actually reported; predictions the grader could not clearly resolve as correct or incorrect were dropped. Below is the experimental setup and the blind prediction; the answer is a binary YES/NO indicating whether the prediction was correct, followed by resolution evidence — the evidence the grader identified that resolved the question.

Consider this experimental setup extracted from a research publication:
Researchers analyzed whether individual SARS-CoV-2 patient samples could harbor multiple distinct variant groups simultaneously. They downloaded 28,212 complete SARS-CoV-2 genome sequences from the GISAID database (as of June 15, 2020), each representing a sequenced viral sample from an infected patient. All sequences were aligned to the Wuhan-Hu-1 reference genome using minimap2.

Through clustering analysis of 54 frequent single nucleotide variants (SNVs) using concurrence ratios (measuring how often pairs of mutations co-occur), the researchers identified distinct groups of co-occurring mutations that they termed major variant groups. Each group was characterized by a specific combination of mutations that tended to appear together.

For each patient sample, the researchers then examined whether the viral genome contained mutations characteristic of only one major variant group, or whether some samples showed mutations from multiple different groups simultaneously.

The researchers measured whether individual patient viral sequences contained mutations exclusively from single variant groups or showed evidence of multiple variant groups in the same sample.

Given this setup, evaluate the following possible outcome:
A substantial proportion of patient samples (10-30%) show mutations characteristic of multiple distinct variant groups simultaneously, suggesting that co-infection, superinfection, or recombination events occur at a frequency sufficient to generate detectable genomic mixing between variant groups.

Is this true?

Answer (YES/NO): NO